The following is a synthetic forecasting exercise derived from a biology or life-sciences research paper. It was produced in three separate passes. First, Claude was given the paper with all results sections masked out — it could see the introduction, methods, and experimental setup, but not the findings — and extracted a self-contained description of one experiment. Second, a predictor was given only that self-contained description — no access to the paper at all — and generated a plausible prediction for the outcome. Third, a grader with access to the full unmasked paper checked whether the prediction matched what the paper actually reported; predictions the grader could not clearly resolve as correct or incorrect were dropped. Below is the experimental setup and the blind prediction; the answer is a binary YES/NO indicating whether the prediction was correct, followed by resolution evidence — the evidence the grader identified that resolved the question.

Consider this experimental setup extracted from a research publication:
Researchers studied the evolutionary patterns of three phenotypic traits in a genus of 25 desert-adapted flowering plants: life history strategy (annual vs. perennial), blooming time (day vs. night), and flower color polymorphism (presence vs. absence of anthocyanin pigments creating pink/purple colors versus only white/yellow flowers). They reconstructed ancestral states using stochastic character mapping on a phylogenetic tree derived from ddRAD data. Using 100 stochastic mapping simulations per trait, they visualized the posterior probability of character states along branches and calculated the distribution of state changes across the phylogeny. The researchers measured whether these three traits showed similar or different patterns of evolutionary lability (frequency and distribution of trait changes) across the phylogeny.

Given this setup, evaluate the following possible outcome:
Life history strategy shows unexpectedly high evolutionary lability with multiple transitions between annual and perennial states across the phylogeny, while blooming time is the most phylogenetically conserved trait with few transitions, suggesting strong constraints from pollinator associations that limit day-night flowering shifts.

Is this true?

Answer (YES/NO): NO